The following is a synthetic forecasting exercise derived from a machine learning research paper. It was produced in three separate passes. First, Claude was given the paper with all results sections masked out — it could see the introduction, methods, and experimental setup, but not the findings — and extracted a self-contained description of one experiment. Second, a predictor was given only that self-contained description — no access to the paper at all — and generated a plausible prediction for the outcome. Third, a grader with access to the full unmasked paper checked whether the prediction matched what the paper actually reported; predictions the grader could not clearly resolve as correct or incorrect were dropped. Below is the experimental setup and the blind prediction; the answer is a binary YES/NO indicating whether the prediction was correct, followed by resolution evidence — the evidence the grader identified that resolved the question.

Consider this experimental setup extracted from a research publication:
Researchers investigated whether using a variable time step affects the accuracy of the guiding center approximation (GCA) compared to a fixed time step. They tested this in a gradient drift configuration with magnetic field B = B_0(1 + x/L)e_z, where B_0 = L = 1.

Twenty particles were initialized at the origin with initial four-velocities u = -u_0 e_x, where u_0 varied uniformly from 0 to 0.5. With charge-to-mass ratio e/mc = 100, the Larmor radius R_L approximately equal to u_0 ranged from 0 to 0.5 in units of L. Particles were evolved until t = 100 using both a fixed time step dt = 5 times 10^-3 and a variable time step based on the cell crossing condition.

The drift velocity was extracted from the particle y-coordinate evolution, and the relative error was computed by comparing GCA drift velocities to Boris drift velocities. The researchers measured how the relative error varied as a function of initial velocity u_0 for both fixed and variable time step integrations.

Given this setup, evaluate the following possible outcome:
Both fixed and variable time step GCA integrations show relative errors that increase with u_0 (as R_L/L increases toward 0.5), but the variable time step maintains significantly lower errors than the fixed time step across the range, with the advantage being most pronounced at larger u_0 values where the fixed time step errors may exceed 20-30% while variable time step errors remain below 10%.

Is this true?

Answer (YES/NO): NO